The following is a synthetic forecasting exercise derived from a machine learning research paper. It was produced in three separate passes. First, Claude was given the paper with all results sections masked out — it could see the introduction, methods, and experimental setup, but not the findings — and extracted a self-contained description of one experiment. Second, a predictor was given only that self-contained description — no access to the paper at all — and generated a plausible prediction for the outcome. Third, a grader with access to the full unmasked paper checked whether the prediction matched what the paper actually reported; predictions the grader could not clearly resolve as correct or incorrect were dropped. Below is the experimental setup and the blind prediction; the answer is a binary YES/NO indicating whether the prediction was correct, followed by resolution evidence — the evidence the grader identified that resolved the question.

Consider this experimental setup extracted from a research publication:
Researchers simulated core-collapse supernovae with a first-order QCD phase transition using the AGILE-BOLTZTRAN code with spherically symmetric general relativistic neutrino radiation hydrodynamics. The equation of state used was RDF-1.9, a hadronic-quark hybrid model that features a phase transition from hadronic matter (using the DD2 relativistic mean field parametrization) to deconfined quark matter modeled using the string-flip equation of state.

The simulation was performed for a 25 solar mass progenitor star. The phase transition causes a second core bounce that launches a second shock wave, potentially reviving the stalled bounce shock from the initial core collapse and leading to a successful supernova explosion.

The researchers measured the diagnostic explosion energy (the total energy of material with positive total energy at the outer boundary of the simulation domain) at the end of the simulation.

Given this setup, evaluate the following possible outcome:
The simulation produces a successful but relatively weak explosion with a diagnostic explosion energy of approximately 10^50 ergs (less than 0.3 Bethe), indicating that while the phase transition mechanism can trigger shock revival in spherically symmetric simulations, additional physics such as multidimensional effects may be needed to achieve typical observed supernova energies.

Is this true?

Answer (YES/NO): NO